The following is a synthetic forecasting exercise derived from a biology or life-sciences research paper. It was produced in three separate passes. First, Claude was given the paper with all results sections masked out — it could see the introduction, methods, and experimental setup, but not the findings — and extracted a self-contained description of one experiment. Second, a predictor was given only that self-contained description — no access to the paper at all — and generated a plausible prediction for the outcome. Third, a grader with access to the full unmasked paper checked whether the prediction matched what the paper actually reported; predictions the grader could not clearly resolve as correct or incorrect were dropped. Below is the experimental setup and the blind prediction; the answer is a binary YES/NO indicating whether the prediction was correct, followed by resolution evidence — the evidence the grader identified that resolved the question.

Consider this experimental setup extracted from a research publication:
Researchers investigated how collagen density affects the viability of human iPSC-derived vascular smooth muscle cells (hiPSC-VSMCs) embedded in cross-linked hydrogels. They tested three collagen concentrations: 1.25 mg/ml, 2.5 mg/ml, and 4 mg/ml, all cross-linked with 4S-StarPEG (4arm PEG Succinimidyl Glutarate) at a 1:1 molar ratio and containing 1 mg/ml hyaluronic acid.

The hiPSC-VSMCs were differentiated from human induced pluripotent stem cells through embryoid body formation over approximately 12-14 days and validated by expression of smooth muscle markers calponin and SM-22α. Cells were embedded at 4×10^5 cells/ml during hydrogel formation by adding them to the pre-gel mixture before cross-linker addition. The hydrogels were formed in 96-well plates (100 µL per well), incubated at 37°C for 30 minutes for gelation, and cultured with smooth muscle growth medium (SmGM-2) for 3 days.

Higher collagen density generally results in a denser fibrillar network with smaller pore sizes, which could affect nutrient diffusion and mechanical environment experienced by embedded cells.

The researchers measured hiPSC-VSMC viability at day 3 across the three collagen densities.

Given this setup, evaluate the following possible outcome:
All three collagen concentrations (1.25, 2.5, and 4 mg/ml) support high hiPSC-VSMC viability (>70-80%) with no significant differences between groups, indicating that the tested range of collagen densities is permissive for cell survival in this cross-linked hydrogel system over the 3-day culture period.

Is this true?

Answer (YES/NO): NO